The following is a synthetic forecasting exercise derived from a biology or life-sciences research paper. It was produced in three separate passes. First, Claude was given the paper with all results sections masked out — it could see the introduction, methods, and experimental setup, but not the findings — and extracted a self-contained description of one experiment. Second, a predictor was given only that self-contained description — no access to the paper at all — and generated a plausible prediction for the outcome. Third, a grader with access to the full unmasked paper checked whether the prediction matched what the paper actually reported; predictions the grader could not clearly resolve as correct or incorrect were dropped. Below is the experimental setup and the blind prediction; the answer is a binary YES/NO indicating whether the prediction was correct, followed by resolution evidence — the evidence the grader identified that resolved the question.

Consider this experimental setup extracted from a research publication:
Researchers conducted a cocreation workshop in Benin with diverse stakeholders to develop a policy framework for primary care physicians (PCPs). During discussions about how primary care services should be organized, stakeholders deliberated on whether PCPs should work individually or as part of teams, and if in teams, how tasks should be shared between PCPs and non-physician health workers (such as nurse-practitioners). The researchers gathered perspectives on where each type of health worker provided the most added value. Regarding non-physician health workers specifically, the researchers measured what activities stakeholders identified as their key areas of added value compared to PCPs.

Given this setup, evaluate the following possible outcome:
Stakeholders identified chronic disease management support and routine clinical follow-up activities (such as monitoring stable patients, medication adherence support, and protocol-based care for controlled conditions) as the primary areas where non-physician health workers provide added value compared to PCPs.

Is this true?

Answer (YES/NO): NO